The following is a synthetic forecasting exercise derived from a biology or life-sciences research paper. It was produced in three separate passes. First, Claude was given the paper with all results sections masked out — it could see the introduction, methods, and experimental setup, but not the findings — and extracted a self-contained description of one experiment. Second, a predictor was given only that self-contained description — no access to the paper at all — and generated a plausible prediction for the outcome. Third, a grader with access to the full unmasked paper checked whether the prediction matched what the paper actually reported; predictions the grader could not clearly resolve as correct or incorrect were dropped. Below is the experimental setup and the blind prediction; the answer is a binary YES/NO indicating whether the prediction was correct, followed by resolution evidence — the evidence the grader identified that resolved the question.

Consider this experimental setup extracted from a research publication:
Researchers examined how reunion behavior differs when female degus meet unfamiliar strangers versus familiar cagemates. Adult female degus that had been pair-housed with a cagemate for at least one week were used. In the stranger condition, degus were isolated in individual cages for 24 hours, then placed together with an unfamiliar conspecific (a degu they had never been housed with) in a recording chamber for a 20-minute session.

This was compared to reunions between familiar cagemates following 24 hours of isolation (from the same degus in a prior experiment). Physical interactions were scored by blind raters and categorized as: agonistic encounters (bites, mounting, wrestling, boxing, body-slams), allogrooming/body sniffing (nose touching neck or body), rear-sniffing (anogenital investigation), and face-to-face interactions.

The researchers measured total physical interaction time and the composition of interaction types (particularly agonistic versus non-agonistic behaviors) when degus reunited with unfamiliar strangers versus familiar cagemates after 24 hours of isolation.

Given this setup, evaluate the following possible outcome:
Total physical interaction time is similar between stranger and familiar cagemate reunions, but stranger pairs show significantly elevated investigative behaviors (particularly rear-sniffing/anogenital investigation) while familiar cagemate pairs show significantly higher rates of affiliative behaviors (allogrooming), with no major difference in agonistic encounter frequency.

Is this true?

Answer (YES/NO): NO